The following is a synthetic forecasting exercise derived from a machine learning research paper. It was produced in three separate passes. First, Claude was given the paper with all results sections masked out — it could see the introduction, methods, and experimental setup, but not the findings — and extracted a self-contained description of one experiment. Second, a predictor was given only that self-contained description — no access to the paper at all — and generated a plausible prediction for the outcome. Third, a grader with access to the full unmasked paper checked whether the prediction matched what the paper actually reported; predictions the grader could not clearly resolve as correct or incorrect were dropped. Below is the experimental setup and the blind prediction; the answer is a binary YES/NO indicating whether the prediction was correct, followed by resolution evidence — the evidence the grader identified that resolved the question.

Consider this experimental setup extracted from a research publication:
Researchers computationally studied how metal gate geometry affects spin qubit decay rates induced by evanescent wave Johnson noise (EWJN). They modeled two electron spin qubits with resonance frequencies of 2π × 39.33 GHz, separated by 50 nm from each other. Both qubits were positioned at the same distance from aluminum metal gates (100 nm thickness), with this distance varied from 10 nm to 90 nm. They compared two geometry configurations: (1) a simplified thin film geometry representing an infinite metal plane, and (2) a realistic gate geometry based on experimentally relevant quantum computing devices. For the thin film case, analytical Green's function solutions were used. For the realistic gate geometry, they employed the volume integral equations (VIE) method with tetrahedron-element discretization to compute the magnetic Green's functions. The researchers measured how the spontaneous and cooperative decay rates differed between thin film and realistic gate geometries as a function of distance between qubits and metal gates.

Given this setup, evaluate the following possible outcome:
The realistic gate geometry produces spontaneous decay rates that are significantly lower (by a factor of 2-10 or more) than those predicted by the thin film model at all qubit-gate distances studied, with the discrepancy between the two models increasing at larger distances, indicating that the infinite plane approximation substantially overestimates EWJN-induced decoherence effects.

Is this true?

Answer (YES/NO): NO